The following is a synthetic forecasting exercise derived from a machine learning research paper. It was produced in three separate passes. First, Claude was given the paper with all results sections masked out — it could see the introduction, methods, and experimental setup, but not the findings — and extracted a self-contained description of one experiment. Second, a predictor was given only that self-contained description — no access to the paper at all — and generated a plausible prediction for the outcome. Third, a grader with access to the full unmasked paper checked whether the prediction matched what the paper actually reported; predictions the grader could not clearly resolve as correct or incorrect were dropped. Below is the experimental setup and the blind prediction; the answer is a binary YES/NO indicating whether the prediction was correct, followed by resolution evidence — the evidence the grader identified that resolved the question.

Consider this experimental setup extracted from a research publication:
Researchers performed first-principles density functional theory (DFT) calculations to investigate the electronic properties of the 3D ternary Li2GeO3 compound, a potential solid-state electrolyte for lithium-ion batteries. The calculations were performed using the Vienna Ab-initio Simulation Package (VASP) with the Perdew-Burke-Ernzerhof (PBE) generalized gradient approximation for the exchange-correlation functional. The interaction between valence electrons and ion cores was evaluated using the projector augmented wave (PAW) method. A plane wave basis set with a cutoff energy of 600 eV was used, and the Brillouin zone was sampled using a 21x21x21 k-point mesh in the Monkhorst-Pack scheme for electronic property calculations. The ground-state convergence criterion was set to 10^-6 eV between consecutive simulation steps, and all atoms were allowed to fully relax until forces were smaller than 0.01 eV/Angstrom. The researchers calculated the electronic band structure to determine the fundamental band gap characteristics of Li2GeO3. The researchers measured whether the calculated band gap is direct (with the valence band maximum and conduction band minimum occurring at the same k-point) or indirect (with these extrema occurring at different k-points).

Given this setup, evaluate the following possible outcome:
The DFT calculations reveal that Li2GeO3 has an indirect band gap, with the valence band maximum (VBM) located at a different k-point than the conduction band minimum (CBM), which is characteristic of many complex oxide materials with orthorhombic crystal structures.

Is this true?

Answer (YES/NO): YES